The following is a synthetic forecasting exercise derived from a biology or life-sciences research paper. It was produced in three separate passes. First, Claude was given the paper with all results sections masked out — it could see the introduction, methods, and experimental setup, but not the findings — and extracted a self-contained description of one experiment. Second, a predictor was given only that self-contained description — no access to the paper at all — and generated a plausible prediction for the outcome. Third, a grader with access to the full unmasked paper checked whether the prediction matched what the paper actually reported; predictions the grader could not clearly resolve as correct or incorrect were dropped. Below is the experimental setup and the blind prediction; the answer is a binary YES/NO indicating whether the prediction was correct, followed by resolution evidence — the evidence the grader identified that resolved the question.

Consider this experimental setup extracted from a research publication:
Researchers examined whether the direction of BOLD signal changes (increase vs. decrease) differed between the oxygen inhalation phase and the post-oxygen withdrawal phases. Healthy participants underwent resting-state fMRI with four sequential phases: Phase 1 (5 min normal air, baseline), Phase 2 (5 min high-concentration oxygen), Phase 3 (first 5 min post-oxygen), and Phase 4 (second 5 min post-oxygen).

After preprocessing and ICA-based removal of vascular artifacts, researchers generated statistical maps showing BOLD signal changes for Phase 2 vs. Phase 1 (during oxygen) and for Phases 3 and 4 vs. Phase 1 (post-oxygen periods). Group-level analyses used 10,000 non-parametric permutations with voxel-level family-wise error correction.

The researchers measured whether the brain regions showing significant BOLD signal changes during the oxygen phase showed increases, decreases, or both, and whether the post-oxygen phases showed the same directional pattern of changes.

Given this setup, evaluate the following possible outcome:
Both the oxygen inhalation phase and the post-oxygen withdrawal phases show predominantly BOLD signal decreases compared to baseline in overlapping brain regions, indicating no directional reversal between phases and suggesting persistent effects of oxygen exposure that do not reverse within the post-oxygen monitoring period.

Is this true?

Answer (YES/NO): NO